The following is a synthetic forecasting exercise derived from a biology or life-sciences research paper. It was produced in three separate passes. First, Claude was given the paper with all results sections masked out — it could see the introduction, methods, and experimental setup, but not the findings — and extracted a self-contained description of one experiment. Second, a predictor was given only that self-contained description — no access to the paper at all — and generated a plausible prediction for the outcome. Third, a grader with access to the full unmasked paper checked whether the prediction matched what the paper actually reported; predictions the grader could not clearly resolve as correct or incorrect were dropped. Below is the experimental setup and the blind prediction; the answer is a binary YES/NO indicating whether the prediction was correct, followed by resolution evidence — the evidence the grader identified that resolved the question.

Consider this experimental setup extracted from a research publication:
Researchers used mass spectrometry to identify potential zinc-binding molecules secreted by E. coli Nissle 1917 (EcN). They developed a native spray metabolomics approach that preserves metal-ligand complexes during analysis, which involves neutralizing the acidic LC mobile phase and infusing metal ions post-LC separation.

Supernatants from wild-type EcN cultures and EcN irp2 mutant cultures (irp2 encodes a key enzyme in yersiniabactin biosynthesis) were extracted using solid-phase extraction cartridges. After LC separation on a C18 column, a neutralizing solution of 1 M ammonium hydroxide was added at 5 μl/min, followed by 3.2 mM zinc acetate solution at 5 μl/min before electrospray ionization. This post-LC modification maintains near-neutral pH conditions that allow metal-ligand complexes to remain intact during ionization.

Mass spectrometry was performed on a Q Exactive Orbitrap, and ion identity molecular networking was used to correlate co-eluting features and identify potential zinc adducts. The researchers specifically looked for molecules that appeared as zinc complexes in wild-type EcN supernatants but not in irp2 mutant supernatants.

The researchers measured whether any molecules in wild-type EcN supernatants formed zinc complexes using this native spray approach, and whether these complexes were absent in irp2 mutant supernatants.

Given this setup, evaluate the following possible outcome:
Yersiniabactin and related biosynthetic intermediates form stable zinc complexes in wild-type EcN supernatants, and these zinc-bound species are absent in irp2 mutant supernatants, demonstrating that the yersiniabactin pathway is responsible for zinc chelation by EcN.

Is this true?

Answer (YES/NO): YES